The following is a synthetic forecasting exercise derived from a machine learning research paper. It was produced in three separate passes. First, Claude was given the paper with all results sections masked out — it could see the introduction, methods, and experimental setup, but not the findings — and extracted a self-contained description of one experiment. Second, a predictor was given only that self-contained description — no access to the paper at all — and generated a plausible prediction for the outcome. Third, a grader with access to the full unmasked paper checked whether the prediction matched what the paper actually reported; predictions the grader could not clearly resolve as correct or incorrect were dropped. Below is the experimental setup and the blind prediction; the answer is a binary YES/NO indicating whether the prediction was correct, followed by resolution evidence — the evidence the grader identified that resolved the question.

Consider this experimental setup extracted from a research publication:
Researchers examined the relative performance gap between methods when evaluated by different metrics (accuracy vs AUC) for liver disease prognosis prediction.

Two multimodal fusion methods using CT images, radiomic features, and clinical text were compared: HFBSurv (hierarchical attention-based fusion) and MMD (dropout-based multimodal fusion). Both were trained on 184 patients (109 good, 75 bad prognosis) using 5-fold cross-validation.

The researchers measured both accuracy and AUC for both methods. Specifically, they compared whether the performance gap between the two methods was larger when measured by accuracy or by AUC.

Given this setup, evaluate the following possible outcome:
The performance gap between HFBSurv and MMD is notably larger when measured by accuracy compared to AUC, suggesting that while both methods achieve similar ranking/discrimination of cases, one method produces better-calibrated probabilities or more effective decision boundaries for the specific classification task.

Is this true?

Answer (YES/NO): NO